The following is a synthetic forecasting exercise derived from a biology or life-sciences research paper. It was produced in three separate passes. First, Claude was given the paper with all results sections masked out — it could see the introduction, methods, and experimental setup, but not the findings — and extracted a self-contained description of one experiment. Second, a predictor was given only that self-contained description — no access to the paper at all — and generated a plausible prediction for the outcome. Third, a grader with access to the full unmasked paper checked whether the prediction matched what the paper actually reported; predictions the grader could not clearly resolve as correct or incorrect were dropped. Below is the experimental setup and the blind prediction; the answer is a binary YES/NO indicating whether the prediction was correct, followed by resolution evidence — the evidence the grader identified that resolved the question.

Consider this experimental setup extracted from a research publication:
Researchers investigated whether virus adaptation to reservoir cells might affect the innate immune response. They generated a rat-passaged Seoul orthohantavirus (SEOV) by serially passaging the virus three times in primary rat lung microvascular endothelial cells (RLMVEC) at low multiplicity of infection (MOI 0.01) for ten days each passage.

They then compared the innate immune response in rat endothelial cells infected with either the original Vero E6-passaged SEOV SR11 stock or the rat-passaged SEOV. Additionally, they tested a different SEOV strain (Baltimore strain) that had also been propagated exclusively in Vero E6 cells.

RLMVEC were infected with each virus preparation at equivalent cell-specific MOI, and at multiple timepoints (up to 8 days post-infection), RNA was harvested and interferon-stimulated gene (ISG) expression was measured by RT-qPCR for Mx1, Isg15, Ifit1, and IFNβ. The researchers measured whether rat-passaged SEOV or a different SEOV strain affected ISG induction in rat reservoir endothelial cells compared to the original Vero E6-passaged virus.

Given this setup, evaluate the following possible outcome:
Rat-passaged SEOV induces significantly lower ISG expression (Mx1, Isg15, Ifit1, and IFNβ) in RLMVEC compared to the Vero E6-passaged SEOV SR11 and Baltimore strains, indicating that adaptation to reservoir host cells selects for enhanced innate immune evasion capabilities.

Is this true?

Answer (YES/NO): NO